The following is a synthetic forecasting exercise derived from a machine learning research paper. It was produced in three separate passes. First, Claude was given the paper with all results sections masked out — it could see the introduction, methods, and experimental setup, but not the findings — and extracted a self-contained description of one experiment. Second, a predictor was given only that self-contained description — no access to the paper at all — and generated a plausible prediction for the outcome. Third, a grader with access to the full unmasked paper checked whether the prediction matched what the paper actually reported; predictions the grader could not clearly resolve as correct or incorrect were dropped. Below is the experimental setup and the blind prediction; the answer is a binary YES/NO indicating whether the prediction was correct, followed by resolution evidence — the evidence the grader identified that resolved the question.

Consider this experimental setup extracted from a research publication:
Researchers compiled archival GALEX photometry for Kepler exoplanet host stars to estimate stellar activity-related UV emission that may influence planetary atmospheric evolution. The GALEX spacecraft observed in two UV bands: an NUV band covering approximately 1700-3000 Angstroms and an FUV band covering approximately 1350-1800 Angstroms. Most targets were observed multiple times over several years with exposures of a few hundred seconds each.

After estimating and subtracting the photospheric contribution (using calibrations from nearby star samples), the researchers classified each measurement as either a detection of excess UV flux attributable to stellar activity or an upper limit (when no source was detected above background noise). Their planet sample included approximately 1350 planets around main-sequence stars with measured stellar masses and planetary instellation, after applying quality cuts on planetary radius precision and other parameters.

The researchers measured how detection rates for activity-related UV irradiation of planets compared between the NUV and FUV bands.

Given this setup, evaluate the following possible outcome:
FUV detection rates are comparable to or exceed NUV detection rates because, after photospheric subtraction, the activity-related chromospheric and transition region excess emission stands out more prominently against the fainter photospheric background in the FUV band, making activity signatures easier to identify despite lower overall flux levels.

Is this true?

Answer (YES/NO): NO